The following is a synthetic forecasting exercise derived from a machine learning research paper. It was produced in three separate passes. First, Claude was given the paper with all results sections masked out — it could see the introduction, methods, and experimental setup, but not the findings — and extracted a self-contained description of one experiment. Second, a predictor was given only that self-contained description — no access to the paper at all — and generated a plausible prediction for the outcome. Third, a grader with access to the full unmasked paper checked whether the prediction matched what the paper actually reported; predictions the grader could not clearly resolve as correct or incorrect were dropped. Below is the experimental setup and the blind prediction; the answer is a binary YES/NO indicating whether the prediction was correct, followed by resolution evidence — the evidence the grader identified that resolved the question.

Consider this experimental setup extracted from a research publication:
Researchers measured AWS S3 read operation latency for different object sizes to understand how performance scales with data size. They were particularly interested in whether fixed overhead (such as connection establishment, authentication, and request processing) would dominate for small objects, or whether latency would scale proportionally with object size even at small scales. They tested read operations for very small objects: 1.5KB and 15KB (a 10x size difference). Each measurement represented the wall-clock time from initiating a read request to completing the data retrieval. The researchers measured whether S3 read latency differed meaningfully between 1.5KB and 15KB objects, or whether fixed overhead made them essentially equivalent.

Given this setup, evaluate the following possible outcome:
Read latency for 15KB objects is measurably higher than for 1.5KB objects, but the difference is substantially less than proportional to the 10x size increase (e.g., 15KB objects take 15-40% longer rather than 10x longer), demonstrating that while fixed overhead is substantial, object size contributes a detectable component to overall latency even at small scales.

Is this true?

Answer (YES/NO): NO